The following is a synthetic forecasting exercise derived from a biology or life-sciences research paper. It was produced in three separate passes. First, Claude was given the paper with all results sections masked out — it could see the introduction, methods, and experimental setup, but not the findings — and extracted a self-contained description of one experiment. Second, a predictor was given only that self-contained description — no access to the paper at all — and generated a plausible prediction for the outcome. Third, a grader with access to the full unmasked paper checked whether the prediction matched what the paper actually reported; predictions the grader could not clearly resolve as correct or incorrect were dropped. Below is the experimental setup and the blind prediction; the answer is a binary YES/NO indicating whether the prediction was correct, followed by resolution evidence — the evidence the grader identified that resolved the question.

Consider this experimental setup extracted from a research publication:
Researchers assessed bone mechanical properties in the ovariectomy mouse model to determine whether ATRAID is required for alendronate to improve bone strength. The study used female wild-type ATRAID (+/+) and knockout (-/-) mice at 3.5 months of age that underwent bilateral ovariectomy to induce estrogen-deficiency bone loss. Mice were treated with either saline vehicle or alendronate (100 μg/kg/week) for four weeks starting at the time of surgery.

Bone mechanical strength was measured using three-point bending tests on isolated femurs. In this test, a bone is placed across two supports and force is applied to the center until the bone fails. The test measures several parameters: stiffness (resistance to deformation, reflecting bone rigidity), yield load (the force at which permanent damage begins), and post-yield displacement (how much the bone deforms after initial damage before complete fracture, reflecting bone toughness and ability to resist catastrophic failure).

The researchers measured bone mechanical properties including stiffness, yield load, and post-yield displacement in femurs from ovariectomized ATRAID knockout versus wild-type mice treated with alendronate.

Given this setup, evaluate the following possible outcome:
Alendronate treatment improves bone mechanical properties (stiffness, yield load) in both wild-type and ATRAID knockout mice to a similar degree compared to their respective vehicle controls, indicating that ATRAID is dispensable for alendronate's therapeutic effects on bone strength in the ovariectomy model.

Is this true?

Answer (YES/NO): NO